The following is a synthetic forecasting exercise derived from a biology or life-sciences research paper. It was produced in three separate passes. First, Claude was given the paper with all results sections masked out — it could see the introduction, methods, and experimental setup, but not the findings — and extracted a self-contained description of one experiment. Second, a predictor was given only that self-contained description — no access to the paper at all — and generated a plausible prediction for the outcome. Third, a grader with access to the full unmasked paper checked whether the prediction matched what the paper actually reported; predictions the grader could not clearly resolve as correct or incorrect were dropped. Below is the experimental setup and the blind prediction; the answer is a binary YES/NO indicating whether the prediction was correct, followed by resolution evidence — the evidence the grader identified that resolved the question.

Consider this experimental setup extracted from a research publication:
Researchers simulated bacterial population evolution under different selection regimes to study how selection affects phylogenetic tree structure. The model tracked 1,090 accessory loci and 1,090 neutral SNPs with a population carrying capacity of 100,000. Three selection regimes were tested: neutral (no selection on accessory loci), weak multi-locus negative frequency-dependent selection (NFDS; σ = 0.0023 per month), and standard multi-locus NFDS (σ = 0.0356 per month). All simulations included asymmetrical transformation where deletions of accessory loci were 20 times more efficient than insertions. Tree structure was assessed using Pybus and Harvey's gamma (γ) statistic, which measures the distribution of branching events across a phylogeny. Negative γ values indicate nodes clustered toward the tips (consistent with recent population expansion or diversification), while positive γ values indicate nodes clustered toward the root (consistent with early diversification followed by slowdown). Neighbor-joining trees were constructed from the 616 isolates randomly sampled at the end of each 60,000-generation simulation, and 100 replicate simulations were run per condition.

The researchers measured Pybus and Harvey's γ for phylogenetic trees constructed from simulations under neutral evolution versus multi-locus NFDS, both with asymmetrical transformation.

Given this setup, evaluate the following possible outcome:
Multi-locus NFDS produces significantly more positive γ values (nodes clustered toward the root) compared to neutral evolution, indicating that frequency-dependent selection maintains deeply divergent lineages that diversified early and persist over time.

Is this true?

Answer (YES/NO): NO